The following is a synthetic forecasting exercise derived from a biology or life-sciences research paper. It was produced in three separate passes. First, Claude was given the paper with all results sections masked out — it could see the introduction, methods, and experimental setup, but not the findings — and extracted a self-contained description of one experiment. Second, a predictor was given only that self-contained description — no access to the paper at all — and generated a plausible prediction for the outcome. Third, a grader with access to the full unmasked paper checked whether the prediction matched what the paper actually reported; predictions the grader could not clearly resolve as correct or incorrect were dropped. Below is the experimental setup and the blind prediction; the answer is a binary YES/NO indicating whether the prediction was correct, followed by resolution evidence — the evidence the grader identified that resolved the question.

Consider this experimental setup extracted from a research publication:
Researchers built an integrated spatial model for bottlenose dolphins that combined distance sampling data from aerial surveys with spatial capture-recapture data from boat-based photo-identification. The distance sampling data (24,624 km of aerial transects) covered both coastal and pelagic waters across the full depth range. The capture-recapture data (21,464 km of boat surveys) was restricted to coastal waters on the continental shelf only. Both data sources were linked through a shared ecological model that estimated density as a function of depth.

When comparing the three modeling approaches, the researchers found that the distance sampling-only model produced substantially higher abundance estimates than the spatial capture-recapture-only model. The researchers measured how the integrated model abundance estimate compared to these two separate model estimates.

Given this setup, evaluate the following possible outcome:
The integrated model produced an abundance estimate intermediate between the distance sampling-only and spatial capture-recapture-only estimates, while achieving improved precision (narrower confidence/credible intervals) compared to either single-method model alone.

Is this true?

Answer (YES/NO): NO